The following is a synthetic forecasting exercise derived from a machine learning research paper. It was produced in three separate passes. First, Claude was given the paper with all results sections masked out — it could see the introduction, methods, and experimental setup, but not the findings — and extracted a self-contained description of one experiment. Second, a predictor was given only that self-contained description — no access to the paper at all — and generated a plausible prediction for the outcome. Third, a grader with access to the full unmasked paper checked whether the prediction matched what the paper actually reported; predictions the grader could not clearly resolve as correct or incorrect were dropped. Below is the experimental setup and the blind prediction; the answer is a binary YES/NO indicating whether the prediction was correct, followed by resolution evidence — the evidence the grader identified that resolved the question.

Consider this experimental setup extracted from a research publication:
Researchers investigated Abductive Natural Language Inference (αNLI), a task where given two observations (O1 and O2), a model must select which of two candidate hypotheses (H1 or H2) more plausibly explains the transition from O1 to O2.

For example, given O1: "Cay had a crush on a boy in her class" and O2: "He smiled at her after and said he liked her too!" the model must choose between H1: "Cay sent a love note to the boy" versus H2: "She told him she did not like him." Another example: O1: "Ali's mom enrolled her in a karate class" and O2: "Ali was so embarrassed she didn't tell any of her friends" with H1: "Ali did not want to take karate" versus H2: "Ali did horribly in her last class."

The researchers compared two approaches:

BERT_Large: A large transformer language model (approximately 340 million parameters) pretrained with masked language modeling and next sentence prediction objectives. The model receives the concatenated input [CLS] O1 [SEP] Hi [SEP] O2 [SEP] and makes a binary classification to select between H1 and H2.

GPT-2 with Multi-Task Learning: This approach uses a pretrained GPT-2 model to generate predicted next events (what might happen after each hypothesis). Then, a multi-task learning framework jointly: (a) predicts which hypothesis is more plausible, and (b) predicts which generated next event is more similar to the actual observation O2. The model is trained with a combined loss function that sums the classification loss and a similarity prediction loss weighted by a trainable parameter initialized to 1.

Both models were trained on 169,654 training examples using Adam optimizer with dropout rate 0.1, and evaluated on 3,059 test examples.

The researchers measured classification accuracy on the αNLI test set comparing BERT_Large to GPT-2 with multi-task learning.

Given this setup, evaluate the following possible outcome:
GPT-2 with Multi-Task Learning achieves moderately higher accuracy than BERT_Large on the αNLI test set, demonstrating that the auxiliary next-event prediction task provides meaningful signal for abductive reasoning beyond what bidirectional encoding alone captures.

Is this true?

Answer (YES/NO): NO